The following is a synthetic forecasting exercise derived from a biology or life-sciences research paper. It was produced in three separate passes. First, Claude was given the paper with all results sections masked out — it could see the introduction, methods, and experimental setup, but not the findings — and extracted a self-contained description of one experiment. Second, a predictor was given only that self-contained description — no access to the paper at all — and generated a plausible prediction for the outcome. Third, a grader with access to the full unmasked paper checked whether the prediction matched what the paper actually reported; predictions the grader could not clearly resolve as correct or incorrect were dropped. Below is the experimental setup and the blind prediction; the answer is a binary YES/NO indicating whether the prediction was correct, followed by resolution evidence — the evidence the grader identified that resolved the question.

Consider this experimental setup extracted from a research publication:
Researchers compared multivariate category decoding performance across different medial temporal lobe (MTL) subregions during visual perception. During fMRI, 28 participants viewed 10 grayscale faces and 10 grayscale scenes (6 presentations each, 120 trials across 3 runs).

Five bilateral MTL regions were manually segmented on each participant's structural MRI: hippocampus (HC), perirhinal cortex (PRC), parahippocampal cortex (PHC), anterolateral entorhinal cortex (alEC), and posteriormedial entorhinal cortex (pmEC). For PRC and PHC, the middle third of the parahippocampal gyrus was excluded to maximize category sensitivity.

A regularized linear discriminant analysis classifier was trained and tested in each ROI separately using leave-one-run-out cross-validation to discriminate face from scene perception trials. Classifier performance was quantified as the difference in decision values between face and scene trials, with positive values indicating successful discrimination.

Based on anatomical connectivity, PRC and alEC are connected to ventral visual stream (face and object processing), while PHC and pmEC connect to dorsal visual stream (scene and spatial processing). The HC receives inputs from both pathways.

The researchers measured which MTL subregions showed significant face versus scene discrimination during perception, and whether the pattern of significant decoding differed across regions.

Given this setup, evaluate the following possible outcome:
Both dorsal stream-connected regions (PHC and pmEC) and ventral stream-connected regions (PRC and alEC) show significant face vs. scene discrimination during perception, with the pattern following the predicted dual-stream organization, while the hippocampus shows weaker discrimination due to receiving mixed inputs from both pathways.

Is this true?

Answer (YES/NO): NO